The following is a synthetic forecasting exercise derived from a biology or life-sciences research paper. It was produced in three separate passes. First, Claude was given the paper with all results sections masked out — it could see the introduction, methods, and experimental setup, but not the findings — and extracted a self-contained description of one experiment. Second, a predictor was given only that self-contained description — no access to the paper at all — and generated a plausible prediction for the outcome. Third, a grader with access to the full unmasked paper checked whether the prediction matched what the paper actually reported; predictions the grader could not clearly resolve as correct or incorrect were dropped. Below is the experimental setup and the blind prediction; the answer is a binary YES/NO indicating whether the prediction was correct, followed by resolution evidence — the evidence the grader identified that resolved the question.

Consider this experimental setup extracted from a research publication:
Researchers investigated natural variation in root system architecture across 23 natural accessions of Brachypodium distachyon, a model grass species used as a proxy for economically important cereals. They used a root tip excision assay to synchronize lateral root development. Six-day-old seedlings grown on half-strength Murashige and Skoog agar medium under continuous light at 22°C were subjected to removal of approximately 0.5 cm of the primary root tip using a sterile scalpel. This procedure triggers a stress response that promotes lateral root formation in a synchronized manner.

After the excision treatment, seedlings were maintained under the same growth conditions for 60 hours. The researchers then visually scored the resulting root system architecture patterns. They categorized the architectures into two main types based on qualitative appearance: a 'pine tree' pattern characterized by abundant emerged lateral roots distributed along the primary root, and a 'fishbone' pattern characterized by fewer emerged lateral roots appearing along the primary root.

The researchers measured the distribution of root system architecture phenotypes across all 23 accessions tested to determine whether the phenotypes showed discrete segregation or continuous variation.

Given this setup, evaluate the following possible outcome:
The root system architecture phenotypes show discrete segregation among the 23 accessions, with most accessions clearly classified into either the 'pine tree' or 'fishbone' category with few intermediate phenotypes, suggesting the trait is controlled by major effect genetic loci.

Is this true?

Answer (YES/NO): YES